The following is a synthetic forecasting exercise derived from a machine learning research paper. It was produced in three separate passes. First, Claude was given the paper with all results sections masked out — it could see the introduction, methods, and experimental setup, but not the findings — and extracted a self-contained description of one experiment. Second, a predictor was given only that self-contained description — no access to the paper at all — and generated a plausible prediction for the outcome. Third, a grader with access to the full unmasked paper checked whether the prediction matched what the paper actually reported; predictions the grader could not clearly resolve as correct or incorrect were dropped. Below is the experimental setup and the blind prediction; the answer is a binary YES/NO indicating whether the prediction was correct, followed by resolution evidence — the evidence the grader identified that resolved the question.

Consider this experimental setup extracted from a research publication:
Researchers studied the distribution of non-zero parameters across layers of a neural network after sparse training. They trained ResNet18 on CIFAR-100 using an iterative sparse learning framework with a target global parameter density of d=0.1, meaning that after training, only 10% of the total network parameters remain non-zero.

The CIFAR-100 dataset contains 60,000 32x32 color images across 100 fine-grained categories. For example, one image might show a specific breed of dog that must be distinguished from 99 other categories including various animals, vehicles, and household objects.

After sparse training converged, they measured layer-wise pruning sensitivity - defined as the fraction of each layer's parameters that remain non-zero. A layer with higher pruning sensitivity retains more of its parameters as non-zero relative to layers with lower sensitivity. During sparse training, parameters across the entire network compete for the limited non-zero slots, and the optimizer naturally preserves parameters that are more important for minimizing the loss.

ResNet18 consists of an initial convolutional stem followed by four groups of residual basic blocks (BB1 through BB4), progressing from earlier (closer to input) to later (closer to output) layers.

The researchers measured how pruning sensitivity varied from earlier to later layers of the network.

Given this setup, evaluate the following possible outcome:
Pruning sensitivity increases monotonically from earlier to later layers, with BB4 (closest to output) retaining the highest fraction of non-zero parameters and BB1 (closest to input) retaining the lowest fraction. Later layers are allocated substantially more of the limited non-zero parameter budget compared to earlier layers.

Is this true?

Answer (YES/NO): NO